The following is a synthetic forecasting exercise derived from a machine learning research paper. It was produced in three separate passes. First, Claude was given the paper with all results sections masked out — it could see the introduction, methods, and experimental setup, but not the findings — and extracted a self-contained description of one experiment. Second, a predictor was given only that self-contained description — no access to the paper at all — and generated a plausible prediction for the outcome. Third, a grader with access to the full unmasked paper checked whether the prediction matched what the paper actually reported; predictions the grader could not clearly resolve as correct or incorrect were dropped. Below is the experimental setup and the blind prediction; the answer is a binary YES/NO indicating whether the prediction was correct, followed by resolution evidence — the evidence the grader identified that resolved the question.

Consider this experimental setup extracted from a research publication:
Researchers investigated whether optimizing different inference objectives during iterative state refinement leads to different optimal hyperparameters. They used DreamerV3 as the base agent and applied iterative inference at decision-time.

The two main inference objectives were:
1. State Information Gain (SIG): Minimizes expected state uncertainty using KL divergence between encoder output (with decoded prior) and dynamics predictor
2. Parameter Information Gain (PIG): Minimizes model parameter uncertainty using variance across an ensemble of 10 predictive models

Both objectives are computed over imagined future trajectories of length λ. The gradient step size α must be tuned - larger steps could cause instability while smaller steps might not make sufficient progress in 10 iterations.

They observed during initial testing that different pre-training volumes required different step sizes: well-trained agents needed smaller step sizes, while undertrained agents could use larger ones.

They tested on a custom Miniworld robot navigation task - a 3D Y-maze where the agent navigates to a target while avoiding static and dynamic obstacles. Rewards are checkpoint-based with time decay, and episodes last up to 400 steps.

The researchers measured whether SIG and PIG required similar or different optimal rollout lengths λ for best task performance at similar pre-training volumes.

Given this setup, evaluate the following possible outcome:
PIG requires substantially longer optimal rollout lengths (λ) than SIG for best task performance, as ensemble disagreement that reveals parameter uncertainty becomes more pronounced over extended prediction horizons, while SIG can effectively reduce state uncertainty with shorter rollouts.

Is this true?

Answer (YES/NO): NO